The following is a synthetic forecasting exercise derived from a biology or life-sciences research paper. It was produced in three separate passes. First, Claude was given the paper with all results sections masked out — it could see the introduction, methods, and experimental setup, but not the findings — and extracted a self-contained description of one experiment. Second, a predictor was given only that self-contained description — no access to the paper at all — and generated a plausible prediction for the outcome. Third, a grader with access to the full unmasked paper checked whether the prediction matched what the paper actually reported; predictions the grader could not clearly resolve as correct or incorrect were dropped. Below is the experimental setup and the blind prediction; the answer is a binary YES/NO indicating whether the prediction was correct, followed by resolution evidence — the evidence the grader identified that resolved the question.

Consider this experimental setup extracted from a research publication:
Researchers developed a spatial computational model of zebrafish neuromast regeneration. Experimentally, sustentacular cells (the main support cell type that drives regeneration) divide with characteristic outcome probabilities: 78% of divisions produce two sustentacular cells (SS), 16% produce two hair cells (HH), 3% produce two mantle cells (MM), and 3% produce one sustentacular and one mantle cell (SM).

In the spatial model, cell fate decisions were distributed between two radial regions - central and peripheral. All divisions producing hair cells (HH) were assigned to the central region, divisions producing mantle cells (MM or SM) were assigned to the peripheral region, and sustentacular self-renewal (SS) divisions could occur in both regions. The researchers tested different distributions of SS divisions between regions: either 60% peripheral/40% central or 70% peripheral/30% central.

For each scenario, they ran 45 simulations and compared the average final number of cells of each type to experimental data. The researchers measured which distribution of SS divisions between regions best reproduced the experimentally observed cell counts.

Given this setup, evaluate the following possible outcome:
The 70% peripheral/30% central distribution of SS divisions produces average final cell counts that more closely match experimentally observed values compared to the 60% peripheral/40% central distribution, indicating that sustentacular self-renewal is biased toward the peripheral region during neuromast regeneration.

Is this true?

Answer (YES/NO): YES